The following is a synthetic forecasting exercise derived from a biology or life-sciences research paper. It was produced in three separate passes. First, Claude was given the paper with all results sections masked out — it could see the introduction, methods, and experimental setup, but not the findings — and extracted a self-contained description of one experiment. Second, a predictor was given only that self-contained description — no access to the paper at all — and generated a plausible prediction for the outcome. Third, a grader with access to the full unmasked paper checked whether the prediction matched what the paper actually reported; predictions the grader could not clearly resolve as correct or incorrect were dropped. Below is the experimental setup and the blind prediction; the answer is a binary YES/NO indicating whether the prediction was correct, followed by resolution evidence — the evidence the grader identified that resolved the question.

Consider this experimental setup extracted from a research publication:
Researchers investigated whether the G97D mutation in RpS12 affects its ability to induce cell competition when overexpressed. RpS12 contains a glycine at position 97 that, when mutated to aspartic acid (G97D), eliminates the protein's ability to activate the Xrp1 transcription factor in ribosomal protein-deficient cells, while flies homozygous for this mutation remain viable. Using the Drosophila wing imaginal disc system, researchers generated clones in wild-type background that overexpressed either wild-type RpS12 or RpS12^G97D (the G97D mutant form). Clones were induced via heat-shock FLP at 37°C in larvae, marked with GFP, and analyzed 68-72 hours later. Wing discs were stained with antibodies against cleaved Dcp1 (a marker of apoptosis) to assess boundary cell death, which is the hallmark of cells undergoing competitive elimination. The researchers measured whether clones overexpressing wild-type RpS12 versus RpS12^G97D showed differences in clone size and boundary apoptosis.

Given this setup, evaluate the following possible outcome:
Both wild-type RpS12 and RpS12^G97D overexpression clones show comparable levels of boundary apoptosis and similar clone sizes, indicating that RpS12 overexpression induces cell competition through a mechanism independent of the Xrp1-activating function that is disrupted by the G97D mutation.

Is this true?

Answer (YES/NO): NO